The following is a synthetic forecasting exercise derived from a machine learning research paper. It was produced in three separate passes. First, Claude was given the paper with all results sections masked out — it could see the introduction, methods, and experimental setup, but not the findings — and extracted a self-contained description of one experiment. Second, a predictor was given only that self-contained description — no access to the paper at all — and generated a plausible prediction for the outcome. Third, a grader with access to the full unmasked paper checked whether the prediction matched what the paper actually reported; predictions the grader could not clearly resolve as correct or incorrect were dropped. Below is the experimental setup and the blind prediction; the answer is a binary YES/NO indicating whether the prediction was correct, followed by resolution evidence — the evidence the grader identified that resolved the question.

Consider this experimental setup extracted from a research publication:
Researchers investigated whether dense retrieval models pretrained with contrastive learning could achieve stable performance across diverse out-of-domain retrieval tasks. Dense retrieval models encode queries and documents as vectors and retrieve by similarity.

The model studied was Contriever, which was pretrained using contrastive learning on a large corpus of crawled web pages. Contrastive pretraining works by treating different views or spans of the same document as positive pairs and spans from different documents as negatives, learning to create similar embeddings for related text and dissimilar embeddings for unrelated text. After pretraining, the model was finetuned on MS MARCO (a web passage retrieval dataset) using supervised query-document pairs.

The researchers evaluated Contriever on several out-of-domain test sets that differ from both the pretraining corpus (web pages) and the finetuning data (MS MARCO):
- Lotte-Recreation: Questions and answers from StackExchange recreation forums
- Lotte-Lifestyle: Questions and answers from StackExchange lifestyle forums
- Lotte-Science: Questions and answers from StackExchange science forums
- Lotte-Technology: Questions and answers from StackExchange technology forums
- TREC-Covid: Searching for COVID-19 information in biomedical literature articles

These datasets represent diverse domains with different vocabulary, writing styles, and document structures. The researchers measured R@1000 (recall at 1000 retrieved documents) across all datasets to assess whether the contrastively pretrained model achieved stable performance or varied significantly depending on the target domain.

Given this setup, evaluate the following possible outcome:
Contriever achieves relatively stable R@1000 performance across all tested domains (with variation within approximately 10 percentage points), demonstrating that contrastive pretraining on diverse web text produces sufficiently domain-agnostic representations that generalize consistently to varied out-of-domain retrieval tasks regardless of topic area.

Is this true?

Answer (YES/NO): NO